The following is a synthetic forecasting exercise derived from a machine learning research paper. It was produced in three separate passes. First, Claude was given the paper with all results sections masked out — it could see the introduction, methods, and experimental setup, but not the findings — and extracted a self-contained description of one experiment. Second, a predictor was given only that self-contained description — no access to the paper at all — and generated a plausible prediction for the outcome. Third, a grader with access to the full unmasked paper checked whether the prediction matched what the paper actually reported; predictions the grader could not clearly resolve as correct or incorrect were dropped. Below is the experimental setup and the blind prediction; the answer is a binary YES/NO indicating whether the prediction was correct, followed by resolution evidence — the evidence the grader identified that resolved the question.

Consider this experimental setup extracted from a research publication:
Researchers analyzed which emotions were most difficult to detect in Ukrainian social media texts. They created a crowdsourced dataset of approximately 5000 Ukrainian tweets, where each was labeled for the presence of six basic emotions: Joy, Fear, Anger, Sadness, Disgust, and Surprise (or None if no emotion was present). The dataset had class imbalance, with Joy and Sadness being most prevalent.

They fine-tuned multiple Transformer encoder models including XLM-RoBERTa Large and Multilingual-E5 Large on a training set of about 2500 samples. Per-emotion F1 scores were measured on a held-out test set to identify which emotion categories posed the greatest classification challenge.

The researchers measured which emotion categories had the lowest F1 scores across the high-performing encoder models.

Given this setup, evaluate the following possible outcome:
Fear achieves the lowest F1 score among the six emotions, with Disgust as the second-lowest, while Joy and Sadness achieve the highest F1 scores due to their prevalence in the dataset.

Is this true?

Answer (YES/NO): NO